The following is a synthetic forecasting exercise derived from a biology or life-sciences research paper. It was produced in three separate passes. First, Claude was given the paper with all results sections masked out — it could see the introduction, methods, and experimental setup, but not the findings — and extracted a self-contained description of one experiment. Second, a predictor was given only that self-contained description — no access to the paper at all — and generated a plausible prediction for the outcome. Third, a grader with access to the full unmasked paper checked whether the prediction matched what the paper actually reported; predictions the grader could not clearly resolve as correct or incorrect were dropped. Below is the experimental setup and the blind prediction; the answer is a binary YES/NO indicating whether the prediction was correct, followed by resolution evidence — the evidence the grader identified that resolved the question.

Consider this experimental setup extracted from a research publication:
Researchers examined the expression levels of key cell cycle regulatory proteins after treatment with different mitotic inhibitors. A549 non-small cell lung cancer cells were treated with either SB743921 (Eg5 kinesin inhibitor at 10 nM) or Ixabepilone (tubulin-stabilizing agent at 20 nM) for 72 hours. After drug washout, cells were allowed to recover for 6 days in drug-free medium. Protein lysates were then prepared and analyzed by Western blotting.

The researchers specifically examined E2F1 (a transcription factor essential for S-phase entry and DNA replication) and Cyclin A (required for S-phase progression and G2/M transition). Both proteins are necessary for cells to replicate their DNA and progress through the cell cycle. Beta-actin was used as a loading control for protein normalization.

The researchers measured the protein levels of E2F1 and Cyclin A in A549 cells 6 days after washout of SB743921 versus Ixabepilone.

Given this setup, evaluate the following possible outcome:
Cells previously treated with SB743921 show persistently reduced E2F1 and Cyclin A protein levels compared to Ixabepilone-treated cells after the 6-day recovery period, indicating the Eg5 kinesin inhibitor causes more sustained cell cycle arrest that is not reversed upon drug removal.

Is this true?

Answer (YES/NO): YES